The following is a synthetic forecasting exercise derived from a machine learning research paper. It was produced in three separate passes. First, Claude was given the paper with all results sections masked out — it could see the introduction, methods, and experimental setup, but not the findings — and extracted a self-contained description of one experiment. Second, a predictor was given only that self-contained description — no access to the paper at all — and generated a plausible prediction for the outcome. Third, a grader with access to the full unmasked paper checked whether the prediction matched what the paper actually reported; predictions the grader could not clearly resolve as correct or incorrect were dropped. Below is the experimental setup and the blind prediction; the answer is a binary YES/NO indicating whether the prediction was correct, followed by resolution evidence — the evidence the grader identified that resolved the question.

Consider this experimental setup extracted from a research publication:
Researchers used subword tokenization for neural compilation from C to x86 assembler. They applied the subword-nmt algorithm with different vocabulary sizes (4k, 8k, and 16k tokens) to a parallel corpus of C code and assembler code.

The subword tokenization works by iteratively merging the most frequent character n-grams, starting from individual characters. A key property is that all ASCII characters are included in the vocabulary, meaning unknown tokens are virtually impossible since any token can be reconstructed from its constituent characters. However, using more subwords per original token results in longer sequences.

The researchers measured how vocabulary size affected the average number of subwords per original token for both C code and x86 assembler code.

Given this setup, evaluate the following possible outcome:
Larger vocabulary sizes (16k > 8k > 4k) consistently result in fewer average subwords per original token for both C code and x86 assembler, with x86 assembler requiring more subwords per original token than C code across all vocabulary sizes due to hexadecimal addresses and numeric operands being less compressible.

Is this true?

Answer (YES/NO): NO